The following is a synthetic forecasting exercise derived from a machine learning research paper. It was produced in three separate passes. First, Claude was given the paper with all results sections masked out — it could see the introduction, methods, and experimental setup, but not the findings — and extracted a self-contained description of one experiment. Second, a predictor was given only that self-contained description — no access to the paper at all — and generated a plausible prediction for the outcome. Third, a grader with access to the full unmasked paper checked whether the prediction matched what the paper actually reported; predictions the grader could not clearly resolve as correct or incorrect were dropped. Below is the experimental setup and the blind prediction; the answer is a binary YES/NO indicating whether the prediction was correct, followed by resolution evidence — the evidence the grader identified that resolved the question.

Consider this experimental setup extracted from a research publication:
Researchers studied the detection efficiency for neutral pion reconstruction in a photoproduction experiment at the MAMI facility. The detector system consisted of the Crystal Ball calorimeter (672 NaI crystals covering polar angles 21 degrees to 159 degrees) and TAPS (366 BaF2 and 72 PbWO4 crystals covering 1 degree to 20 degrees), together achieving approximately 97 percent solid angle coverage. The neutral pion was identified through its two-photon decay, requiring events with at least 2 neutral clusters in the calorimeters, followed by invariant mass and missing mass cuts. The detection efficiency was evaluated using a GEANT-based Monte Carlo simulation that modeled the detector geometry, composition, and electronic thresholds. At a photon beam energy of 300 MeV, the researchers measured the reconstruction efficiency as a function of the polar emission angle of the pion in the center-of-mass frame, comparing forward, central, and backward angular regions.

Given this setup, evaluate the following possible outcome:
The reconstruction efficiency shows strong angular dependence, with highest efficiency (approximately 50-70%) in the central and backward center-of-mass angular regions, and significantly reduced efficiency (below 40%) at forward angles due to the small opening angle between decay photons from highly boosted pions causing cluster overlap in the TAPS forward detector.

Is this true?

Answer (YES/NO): NO